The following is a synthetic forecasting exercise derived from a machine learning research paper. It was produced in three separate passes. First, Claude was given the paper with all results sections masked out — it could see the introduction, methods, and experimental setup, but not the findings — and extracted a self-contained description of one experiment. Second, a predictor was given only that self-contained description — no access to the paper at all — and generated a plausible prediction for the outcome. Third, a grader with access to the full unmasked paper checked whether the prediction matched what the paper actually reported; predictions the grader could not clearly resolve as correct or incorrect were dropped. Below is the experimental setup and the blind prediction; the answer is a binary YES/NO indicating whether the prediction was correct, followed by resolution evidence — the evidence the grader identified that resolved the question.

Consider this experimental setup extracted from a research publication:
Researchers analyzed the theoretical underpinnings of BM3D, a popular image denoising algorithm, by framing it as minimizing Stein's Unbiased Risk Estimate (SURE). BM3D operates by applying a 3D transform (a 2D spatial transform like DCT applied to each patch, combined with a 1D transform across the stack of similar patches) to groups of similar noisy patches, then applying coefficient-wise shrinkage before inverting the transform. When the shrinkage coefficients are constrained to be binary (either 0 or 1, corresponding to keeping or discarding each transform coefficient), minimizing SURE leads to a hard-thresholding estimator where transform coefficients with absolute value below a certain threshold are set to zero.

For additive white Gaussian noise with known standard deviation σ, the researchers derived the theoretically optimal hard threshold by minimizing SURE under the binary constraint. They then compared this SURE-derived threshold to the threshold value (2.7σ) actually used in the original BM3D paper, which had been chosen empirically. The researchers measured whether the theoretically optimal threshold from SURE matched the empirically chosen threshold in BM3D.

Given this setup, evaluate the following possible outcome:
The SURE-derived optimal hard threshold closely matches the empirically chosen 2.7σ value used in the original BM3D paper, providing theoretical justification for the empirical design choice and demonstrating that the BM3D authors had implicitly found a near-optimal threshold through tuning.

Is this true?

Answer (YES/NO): NO